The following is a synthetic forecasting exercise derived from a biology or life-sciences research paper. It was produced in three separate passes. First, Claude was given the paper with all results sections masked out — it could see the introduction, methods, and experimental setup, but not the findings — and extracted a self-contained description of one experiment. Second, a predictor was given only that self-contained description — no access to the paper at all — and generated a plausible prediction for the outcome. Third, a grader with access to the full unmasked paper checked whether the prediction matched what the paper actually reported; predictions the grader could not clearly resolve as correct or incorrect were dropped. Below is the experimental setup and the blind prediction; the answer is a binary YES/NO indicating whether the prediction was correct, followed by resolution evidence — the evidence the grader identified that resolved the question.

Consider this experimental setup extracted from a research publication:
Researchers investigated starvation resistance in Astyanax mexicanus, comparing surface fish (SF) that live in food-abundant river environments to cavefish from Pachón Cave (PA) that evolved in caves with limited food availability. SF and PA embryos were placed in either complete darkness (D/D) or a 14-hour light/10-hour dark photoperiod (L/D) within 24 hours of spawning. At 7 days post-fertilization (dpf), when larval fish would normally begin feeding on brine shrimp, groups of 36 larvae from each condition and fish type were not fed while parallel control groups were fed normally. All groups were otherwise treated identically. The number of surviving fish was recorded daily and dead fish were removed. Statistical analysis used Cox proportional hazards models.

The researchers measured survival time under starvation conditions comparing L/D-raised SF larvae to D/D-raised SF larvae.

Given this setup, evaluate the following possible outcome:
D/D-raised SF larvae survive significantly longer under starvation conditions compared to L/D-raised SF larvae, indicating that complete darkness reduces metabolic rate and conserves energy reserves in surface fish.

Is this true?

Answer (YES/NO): YES